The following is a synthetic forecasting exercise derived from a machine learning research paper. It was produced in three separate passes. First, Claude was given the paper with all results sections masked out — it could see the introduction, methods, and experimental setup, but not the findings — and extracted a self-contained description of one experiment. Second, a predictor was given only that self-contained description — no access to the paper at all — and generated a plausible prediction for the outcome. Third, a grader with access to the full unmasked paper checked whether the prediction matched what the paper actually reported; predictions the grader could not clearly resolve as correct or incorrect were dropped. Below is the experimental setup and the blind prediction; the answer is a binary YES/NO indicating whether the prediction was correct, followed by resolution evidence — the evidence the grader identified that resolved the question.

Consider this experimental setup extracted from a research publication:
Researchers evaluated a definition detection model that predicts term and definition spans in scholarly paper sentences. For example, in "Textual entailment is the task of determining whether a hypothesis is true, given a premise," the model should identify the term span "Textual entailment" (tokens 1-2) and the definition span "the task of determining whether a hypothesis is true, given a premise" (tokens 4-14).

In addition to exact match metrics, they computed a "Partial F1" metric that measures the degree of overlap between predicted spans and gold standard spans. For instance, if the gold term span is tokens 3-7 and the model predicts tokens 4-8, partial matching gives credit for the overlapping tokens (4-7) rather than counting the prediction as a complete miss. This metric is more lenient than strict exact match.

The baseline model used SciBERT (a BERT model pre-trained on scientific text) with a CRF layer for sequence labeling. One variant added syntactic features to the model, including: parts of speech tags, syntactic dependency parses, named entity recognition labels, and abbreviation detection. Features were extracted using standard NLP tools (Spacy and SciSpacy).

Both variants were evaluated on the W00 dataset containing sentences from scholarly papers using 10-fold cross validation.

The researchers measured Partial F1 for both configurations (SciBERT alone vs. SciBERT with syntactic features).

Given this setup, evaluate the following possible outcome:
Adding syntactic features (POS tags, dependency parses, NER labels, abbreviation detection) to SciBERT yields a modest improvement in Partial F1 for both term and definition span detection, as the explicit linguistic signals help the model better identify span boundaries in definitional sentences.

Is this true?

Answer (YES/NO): NO